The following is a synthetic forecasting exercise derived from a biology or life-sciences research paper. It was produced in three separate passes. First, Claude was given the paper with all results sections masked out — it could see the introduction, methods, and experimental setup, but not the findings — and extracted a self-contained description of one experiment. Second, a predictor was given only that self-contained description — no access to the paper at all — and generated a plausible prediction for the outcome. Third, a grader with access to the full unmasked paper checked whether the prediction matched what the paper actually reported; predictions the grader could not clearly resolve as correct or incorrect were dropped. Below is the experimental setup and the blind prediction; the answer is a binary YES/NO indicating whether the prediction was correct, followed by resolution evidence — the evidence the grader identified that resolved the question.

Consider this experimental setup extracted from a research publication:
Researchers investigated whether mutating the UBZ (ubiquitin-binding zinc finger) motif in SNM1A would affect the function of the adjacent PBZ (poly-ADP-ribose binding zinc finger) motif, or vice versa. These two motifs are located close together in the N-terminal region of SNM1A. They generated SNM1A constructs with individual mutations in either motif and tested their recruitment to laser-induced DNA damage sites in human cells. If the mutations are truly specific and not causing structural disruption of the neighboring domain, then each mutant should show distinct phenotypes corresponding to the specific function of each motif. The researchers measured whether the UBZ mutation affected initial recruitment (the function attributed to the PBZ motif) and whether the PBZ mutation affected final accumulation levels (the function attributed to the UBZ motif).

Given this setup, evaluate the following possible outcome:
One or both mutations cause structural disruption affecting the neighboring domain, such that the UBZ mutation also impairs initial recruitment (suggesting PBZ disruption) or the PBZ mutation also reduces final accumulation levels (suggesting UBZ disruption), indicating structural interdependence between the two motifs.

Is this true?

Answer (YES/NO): NO